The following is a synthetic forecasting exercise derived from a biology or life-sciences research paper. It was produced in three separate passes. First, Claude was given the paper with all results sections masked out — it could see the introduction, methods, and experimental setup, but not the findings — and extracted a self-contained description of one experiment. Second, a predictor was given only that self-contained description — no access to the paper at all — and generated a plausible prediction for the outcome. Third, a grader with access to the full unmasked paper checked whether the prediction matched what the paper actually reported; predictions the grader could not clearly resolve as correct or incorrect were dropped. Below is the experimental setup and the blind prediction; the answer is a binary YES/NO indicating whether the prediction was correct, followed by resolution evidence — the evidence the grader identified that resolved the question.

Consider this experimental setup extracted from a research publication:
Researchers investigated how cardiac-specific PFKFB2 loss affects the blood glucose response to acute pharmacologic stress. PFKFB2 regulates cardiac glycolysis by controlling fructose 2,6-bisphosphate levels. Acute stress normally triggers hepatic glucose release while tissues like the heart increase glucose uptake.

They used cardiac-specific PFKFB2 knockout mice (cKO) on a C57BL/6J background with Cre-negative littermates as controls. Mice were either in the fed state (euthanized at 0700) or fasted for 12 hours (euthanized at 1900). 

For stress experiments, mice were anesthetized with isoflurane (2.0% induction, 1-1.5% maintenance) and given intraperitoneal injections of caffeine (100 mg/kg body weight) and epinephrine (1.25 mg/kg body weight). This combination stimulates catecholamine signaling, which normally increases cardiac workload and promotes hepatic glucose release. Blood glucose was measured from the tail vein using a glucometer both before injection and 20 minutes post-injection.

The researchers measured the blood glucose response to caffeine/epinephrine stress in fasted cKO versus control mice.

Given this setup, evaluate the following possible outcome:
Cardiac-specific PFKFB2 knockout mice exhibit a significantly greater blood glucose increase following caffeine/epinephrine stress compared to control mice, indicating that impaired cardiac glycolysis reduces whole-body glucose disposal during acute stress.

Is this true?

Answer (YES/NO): NO